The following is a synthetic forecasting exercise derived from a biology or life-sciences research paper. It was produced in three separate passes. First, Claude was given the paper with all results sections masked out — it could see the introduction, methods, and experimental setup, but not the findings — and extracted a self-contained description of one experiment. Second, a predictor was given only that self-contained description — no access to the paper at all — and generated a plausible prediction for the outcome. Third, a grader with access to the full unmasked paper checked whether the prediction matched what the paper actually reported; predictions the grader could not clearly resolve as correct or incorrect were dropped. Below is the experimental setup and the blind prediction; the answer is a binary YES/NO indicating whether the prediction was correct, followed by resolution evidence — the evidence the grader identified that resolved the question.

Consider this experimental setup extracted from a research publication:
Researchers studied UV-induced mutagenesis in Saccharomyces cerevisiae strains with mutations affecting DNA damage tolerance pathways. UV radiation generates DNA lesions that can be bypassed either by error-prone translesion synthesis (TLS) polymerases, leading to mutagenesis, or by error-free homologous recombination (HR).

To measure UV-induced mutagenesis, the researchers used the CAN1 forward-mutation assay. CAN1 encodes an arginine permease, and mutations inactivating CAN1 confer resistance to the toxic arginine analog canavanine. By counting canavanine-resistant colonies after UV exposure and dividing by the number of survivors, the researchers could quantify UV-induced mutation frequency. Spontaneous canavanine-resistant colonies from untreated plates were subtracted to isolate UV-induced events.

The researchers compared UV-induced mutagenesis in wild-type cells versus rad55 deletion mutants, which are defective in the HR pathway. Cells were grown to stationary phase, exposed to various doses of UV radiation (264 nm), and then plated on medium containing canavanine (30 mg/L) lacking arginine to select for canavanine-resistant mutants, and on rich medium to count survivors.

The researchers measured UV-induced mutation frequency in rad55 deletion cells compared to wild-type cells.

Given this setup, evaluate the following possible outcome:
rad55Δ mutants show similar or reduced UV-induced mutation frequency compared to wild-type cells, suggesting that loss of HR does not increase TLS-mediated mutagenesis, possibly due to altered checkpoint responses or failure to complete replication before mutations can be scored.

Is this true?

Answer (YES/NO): NO